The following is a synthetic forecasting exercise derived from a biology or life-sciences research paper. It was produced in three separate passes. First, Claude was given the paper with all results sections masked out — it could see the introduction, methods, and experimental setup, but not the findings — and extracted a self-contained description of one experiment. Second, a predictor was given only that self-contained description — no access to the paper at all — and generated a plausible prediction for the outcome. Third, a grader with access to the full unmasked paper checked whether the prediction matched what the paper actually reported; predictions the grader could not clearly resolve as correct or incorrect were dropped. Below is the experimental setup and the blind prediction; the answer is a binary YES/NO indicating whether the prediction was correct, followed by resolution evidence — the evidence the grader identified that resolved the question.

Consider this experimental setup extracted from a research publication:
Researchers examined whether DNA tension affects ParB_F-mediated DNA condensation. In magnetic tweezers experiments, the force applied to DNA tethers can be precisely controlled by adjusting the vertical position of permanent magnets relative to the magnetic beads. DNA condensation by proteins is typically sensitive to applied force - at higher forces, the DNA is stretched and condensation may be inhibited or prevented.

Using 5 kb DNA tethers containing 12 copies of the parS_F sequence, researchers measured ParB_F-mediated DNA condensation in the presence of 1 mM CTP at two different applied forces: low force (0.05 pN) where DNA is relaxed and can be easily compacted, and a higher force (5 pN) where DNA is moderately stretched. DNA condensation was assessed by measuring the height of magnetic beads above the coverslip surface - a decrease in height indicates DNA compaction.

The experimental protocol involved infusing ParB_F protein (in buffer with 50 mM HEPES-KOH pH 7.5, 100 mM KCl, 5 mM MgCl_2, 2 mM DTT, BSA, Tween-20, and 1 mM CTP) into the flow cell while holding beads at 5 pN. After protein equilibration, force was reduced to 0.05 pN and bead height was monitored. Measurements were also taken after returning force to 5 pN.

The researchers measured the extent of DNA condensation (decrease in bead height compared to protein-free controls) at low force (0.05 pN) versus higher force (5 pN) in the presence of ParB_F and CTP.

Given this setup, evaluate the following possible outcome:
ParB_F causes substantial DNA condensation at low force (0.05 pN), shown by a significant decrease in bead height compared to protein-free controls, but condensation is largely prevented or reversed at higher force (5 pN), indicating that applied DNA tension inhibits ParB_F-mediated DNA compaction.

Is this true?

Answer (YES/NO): NO